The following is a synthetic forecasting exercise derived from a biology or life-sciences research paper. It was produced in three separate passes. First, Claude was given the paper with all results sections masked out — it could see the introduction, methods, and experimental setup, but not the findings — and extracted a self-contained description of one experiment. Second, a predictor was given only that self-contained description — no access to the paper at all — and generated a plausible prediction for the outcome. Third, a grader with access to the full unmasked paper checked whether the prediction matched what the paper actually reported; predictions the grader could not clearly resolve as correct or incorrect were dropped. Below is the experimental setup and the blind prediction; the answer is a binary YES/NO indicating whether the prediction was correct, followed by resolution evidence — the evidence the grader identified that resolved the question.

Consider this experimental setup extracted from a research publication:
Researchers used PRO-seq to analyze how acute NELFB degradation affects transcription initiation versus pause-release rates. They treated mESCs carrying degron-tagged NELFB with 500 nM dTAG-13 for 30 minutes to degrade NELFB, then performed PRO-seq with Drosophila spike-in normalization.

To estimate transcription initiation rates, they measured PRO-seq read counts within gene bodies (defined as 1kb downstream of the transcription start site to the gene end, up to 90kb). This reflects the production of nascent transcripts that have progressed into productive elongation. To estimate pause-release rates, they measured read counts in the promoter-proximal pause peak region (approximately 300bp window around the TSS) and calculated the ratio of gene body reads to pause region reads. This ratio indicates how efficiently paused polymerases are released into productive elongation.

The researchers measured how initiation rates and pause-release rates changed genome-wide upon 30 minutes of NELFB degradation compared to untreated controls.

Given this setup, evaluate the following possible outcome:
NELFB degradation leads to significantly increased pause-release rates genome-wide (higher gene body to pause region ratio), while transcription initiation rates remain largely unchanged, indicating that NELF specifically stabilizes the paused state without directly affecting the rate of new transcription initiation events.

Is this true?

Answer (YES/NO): NO